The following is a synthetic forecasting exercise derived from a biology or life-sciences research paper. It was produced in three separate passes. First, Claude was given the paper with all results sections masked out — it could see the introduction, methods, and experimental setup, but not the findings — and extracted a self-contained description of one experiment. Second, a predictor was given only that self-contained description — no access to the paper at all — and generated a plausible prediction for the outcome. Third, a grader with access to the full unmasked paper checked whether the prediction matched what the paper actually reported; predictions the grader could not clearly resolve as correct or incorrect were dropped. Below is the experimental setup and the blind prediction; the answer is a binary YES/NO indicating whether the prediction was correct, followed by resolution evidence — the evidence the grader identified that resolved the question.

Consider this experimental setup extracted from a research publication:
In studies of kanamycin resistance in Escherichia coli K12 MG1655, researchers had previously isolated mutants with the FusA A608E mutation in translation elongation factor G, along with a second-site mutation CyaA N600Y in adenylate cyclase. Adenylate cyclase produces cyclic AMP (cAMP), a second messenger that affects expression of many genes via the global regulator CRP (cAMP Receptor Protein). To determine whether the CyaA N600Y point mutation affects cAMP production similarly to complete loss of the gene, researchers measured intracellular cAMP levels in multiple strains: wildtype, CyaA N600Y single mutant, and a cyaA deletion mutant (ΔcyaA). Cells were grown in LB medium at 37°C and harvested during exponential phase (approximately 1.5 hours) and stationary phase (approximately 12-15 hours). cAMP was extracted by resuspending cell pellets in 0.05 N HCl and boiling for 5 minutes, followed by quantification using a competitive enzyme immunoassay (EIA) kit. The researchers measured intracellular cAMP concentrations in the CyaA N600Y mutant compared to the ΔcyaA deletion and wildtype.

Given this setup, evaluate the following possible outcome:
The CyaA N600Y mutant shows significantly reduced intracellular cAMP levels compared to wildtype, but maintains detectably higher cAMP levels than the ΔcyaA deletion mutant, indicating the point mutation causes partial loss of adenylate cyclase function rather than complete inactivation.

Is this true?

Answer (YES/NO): NO